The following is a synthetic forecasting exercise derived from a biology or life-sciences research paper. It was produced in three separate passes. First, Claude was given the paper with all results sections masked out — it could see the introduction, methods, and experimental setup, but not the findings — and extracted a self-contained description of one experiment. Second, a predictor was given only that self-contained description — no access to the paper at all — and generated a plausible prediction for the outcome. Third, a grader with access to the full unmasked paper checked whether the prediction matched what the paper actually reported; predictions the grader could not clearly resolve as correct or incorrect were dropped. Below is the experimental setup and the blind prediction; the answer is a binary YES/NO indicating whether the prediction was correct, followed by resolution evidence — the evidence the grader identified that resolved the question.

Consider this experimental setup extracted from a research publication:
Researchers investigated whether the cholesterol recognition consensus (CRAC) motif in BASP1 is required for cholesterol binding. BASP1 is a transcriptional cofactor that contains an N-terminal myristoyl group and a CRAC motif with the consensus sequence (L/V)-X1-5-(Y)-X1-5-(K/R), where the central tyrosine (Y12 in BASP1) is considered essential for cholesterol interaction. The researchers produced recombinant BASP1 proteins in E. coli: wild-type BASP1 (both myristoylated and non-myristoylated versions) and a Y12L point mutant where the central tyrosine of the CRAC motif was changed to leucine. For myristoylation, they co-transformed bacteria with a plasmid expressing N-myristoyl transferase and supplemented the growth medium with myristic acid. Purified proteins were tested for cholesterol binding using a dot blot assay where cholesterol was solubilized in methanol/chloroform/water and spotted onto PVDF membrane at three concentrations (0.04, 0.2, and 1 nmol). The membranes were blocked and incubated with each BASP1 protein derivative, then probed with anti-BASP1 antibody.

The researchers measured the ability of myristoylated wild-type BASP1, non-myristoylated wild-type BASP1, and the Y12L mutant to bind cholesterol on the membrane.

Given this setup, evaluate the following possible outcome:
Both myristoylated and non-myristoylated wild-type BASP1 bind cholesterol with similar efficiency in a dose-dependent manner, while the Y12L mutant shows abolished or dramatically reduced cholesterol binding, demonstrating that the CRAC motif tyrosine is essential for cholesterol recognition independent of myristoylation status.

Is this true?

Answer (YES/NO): NO